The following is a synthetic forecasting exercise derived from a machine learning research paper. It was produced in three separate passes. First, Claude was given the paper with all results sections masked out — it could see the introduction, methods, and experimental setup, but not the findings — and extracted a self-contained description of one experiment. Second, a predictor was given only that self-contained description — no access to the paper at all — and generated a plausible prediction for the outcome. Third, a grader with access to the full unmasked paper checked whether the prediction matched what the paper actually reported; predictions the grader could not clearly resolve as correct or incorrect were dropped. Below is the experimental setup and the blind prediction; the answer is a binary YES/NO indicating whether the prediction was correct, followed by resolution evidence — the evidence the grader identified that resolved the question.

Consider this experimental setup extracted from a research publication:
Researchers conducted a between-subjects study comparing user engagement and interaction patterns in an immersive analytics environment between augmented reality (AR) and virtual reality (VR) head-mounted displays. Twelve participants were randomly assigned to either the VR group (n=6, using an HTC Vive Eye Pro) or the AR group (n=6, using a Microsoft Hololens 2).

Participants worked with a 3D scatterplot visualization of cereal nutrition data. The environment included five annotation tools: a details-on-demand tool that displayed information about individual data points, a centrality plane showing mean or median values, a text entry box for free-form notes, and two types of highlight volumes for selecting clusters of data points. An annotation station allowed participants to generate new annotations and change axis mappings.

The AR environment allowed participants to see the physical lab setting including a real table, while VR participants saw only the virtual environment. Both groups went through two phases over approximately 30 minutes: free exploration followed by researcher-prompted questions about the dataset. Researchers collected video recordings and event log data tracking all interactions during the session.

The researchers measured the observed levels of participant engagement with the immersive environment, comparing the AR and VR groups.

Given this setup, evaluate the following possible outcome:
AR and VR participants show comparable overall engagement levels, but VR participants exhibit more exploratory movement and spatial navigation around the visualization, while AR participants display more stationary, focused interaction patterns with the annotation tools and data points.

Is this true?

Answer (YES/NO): NO